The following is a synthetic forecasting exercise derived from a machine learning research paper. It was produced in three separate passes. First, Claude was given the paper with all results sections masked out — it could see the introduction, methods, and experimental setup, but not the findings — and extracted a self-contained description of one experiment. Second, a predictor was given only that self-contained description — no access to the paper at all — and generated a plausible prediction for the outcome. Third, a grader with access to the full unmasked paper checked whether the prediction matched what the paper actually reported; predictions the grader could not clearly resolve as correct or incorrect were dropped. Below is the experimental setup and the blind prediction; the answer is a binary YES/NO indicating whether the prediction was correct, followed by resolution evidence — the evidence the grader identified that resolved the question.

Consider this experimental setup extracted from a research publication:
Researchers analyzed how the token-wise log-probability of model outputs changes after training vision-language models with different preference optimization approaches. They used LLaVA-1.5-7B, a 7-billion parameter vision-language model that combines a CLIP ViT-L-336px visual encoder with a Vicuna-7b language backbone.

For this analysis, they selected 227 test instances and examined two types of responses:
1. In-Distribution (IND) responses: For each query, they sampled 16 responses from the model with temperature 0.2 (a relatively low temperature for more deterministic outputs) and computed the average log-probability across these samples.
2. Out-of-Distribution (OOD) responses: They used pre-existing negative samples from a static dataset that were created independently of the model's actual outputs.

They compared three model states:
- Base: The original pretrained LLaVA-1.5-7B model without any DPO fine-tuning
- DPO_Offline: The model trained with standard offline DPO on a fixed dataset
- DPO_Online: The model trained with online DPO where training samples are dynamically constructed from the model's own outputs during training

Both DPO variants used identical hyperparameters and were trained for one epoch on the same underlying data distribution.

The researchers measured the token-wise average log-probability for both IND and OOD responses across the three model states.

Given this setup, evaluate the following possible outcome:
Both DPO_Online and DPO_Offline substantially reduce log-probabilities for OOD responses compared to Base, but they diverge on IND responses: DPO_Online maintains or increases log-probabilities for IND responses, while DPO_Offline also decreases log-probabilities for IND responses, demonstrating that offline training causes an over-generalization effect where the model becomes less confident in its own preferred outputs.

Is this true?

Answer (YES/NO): NO